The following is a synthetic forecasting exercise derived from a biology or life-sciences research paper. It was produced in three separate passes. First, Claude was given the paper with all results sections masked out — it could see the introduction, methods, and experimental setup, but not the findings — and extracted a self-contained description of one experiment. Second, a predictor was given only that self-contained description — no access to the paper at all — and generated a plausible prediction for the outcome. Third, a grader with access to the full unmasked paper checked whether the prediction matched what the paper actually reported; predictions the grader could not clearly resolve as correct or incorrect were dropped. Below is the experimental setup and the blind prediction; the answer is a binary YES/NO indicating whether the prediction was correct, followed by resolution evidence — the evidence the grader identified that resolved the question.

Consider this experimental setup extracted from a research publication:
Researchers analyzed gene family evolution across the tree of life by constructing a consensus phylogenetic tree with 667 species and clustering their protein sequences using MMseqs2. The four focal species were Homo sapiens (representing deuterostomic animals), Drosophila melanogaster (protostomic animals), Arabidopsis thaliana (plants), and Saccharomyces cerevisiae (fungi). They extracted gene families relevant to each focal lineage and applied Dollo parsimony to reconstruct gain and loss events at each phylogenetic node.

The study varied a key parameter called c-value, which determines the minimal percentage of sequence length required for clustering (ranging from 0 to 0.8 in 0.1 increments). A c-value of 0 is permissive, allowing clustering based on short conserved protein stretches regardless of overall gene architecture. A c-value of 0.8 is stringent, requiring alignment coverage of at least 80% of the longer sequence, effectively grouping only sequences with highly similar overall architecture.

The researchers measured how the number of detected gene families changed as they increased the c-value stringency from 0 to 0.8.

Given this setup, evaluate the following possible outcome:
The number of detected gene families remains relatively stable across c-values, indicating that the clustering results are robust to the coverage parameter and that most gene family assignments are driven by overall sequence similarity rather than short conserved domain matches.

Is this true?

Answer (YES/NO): NO